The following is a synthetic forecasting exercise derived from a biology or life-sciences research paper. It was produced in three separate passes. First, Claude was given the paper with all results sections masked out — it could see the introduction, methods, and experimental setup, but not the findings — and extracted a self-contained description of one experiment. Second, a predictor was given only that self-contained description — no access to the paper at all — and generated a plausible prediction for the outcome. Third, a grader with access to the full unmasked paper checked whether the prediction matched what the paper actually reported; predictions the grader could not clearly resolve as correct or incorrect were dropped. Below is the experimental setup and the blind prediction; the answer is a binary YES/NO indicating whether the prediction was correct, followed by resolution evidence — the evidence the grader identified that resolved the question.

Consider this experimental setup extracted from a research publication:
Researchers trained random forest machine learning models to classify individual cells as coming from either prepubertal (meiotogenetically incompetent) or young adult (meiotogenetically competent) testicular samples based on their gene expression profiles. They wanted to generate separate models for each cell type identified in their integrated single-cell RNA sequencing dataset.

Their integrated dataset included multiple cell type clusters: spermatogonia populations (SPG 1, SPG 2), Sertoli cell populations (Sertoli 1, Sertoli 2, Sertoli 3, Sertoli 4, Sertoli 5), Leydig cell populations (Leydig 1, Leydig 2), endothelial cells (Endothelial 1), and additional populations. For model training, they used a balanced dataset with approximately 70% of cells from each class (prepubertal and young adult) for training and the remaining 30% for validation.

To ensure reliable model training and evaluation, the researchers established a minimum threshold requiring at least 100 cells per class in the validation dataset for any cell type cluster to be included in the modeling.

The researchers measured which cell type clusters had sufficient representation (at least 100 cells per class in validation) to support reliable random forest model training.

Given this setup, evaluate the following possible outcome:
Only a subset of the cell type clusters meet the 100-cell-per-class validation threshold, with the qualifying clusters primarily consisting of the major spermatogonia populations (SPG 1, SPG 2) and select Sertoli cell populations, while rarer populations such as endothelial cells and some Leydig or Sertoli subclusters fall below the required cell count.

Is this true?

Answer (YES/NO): NO